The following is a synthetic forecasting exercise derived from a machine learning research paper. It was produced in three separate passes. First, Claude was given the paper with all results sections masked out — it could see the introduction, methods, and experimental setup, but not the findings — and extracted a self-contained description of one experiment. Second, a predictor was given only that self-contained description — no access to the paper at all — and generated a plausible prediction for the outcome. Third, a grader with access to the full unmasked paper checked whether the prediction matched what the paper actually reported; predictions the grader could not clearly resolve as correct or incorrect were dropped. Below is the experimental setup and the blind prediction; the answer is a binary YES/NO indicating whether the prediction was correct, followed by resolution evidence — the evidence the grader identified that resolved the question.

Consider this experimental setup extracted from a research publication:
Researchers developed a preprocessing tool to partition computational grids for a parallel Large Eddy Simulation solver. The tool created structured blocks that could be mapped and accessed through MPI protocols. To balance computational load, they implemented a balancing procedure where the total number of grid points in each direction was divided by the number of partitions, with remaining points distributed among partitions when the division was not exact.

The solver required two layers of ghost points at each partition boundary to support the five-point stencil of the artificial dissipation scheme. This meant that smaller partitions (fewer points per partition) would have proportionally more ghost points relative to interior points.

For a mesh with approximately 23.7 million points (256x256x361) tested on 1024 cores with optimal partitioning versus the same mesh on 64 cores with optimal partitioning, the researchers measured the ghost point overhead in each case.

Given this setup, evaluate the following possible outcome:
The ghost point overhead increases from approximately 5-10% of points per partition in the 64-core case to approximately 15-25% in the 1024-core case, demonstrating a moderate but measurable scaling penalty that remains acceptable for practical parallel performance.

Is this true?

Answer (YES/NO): NO